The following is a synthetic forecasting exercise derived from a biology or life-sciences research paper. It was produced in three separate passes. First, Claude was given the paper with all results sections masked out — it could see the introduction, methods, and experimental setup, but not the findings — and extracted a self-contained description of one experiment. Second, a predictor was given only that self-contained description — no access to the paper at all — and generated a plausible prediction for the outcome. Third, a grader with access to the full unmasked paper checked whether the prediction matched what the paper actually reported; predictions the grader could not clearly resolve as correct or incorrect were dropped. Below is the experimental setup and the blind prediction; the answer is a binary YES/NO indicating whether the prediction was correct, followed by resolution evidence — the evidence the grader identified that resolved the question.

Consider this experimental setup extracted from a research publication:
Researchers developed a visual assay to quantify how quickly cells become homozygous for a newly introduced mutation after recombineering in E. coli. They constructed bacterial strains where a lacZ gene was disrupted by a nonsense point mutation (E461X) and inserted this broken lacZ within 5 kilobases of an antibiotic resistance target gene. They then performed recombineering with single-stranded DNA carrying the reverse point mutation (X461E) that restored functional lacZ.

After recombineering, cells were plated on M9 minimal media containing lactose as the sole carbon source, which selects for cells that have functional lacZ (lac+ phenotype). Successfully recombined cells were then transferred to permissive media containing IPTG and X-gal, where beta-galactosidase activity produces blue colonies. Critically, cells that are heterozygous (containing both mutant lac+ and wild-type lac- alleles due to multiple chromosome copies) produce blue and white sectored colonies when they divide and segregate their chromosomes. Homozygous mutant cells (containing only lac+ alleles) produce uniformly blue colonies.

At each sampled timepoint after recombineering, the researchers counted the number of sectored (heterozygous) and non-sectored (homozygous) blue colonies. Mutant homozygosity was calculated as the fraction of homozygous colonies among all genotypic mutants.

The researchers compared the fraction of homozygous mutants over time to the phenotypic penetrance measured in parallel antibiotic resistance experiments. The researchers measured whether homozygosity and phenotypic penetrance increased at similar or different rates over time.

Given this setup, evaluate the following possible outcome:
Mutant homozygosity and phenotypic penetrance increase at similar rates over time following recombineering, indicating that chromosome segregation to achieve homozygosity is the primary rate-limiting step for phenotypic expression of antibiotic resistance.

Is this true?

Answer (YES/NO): NO